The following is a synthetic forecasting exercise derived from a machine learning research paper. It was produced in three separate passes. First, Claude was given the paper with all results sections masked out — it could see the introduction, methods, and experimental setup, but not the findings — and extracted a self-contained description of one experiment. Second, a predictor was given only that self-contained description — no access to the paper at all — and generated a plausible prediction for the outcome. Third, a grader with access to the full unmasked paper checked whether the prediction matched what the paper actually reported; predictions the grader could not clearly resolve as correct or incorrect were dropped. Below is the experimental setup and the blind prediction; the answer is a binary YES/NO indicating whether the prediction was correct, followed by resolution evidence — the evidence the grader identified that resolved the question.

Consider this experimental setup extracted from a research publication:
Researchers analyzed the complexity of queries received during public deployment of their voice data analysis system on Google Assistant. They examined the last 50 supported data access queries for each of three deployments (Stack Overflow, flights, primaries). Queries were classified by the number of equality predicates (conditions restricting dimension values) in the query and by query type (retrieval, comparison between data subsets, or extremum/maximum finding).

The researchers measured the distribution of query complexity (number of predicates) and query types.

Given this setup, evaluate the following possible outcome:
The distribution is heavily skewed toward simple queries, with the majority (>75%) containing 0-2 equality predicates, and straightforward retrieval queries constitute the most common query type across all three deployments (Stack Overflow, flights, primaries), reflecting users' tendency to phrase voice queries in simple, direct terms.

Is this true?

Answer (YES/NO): YES